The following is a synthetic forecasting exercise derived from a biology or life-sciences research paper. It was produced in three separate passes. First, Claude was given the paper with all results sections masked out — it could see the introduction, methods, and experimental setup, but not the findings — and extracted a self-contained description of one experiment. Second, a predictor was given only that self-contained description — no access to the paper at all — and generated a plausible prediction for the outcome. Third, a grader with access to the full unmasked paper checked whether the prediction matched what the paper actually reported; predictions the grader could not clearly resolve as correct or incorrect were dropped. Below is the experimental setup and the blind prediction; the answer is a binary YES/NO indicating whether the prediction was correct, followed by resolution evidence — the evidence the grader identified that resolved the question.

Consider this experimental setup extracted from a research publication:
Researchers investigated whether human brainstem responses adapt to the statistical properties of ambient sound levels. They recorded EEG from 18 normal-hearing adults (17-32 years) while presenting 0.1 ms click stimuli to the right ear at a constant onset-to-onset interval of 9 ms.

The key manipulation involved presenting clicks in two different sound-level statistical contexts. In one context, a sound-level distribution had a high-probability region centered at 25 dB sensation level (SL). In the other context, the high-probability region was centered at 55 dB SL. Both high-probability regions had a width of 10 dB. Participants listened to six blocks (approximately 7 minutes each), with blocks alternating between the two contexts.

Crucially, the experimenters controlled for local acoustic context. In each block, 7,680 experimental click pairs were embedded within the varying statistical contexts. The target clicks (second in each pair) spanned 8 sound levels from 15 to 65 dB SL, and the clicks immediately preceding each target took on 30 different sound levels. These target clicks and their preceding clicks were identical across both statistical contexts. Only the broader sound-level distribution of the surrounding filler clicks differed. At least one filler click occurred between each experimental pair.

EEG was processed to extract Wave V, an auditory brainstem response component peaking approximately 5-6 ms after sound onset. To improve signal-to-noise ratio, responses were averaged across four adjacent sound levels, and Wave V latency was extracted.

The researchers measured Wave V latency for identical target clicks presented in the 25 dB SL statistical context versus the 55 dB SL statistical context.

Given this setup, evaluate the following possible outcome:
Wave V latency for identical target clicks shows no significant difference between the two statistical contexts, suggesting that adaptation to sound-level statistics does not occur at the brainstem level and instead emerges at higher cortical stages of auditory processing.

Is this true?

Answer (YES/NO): NO